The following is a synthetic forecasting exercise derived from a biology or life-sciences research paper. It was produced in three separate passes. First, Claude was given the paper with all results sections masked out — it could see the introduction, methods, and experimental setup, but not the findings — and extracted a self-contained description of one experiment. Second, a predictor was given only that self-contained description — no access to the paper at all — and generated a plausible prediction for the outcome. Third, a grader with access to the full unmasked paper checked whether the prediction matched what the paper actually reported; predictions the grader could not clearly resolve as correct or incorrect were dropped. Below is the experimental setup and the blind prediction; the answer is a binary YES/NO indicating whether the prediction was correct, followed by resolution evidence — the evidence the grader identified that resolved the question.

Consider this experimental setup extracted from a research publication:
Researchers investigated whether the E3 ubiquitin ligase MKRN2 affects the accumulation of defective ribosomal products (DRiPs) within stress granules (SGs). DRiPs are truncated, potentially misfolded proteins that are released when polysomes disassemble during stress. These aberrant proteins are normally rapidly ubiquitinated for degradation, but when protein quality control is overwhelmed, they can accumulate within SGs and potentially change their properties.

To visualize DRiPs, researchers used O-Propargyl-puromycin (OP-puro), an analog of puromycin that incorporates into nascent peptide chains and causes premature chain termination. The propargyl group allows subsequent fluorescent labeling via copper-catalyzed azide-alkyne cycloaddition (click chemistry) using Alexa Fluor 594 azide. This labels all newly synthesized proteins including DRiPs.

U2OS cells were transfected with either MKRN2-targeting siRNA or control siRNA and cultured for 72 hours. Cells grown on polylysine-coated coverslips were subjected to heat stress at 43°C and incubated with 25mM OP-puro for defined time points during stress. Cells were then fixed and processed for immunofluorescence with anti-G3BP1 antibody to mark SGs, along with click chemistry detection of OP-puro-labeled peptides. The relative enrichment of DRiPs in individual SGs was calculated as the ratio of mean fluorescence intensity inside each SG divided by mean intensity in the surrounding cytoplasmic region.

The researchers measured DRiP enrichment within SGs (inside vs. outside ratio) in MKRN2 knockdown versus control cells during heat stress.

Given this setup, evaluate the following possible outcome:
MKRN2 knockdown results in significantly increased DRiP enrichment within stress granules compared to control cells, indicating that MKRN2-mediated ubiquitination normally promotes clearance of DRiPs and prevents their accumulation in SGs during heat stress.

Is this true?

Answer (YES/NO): YES